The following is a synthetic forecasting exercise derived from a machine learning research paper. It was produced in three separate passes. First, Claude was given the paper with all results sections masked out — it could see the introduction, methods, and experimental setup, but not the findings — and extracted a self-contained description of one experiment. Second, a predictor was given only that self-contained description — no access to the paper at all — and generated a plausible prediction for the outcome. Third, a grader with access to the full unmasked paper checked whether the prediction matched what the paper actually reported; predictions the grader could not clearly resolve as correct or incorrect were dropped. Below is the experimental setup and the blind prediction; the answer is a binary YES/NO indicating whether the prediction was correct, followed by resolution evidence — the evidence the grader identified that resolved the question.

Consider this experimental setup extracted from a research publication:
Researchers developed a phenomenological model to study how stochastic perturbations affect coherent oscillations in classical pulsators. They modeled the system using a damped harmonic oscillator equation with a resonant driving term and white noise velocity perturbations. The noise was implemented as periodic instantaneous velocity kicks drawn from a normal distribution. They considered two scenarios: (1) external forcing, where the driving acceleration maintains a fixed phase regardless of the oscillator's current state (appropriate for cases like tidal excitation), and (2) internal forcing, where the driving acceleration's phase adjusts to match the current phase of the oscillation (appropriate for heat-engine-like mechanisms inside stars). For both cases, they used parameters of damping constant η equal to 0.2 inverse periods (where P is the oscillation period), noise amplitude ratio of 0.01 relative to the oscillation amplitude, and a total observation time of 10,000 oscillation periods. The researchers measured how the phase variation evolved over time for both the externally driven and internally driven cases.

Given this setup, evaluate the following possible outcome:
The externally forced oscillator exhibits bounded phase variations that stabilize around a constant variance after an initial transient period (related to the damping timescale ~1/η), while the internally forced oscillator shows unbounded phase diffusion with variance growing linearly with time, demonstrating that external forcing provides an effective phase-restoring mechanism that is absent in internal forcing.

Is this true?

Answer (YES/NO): YES